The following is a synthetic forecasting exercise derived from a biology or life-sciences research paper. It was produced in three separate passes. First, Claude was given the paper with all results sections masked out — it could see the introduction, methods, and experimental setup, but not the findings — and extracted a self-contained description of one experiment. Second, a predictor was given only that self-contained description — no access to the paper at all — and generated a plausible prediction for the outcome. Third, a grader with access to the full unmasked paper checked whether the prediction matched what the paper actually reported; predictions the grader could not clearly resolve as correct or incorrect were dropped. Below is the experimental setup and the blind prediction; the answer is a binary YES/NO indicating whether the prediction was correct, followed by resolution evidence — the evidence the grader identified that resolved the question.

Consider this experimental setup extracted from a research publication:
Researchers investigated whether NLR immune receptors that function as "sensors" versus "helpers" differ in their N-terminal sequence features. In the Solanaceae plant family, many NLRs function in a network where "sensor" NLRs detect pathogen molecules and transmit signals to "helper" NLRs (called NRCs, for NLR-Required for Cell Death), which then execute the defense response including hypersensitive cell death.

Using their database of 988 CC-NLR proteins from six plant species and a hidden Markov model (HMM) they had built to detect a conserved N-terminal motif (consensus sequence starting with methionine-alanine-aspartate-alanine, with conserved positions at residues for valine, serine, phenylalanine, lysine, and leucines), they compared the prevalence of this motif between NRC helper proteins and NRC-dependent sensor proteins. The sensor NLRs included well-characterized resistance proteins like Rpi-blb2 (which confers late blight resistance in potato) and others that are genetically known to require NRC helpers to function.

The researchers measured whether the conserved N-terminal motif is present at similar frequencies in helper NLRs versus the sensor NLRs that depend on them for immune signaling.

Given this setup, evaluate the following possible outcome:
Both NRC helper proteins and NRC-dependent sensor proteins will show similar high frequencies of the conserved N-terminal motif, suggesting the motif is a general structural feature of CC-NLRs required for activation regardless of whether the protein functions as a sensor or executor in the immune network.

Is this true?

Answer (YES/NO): NO